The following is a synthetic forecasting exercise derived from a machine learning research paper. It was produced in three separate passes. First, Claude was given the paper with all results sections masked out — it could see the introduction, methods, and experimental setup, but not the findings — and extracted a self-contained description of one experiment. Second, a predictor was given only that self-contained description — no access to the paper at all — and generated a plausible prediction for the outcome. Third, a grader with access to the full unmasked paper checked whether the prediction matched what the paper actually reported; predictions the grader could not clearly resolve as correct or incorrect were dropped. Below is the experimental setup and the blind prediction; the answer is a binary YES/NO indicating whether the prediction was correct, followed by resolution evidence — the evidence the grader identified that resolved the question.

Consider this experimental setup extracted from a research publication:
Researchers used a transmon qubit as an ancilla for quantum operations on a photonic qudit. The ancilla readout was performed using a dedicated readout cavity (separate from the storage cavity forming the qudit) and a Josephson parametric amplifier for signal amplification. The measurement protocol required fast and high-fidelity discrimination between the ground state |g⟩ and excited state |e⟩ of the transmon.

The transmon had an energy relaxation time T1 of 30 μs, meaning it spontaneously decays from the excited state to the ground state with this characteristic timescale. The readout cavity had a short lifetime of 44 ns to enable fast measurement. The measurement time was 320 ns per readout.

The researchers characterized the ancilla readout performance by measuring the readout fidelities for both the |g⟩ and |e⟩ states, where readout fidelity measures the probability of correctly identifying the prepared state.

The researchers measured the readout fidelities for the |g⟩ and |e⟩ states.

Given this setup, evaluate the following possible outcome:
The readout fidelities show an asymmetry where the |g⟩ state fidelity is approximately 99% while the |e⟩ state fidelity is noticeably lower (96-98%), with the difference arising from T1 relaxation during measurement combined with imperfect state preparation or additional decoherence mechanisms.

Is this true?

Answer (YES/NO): NO